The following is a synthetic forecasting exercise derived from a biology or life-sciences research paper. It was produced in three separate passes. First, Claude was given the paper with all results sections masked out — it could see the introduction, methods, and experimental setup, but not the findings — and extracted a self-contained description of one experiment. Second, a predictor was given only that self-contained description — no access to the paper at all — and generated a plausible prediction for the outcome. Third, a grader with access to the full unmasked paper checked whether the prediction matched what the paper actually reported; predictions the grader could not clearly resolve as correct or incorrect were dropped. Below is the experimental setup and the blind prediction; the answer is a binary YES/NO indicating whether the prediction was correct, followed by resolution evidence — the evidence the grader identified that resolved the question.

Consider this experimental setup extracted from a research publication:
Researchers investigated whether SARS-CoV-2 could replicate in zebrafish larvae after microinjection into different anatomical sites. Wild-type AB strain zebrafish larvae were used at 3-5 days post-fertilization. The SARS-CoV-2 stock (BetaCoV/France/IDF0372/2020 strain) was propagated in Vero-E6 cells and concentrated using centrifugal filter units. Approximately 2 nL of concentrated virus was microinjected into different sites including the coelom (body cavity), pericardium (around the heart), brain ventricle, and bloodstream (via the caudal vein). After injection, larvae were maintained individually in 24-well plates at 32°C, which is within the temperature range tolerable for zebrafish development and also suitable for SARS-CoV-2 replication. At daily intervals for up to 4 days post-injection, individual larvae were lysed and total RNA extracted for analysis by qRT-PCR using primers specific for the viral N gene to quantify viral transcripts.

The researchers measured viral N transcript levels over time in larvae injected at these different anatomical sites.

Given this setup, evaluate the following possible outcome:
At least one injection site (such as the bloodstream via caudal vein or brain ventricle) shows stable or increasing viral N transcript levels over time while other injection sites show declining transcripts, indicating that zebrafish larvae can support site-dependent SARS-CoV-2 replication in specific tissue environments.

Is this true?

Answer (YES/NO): NO